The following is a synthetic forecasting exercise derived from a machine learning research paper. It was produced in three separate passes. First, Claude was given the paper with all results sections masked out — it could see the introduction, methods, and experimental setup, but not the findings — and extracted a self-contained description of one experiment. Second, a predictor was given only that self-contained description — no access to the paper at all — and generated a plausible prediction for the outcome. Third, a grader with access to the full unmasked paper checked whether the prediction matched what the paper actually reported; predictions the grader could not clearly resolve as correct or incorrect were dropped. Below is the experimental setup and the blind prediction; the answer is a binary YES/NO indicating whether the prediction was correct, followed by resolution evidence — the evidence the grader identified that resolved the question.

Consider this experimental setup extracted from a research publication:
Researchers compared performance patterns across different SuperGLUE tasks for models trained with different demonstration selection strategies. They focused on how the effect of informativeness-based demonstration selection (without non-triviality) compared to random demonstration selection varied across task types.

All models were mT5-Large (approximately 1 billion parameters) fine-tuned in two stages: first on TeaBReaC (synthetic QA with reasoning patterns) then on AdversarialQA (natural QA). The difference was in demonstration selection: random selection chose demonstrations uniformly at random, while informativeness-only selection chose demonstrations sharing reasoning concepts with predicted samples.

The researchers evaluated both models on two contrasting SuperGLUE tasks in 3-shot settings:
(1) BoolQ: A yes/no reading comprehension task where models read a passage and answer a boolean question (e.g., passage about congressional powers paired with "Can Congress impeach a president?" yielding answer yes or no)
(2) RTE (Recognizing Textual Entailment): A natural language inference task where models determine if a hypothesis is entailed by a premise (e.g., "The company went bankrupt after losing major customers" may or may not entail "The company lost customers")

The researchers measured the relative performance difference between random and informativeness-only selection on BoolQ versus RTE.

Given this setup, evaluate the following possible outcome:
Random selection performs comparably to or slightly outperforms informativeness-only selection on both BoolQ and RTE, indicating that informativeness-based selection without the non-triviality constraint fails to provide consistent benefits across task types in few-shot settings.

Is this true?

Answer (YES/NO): NO